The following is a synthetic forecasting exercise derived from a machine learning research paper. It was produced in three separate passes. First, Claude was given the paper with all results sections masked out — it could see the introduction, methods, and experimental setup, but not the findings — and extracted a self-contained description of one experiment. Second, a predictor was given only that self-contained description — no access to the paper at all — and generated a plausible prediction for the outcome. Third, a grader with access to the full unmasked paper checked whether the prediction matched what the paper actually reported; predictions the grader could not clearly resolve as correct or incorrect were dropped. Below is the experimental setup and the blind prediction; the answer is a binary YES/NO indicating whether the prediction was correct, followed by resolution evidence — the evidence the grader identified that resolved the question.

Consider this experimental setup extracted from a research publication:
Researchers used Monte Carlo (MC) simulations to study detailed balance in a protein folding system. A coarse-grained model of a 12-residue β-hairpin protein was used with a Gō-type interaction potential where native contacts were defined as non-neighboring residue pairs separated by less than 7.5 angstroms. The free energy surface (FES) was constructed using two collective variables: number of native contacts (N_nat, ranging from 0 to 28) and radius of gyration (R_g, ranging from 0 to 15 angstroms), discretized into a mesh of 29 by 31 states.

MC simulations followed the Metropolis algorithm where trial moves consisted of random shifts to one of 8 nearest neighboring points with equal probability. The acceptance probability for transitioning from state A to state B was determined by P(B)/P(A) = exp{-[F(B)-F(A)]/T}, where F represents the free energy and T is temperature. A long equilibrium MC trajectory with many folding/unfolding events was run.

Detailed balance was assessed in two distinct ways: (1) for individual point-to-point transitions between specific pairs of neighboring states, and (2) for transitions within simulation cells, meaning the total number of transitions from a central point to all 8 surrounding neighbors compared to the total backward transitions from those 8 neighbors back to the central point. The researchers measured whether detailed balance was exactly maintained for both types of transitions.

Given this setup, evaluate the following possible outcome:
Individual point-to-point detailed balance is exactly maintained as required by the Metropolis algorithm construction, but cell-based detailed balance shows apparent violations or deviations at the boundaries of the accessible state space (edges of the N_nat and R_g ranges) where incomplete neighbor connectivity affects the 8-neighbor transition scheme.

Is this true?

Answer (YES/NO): NO